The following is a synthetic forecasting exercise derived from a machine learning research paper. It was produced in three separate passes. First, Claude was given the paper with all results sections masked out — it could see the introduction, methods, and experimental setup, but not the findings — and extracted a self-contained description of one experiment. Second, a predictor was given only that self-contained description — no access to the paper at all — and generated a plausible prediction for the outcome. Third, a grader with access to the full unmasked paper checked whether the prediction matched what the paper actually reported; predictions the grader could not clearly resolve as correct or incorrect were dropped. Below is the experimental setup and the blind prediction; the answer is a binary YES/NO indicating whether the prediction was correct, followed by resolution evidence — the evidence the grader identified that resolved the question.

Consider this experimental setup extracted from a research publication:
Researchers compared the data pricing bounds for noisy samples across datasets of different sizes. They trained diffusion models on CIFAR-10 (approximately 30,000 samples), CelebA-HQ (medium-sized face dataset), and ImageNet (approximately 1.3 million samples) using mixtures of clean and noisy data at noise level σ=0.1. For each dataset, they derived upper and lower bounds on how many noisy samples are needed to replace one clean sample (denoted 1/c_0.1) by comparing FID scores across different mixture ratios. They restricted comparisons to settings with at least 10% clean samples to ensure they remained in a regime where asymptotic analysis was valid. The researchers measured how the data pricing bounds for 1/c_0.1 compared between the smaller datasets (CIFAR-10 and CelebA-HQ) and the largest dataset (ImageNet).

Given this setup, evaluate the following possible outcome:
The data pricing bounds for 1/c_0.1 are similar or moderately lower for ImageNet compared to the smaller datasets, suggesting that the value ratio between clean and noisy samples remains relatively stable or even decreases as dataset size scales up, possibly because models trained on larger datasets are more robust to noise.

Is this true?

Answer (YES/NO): YES